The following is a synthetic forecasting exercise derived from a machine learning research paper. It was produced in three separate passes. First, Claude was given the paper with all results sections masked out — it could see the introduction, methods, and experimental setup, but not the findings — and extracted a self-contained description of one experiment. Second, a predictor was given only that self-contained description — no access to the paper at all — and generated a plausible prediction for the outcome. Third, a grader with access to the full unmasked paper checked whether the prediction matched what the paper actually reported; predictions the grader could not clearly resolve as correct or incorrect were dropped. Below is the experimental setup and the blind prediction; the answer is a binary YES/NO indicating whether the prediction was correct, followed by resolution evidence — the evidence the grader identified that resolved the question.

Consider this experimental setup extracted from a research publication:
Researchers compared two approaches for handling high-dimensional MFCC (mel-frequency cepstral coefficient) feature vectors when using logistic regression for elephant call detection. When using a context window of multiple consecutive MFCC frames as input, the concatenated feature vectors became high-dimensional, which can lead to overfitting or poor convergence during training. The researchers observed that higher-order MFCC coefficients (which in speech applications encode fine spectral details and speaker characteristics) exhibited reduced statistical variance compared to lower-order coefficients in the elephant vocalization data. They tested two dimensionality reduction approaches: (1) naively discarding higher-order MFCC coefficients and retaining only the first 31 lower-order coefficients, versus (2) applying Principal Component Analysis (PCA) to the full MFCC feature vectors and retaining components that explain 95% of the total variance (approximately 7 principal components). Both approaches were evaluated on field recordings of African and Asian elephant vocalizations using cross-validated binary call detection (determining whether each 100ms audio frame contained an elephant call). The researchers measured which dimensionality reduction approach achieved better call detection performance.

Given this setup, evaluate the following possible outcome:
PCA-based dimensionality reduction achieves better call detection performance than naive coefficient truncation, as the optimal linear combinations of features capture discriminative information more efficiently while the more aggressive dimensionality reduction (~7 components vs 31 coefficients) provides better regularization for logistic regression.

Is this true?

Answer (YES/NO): YES